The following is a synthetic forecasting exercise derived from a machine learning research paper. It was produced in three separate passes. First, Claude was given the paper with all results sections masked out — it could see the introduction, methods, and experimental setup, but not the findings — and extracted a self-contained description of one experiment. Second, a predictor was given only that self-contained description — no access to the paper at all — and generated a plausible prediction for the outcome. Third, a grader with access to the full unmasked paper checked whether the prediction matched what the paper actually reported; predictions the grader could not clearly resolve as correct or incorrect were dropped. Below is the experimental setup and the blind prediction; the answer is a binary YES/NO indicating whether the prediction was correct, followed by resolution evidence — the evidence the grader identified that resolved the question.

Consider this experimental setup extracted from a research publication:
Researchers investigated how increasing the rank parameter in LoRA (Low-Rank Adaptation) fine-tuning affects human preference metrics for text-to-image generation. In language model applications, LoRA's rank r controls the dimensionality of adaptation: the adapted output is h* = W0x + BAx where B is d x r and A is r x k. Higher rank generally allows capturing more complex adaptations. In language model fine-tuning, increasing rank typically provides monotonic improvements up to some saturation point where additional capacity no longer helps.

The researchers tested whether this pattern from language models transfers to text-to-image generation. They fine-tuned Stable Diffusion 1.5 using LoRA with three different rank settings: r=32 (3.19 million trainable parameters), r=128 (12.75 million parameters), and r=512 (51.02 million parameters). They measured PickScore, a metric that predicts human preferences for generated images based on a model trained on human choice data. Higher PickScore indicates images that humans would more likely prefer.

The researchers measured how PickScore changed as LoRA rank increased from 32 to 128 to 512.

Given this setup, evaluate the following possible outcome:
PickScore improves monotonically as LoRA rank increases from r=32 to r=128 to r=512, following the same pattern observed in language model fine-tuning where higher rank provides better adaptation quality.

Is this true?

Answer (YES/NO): NO